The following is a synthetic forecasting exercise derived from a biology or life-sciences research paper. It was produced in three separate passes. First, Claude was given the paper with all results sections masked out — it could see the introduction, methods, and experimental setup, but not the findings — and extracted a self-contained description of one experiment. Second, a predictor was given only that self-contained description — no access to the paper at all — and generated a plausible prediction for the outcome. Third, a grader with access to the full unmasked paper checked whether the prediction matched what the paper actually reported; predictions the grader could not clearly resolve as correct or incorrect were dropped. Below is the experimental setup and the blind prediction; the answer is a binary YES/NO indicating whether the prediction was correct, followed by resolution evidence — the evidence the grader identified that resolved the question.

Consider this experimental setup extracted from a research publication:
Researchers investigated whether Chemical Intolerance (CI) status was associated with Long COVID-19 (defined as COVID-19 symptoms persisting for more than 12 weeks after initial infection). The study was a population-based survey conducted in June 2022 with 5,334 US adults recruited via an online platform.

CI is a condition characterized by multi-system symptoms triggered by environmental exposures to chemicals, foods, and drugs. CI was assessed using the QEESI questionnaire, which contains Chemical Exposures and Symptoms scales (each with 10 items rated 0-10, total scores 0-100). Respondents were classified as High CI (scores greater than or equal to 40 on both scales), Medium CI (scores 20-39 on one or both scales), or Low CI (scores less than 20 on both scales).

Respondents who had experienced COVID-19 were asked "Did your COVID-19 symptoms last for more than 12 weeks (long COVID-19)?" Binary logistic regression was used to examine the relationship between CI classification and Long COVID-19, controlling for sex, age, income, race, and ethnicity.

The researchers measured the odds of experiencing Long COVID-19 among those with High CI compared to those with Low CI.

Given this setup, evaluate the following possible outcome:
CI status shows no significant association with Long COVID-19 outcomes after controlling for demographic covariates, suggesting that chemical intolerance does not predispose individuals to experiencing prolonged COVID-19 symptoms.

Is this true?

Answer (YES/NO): NO